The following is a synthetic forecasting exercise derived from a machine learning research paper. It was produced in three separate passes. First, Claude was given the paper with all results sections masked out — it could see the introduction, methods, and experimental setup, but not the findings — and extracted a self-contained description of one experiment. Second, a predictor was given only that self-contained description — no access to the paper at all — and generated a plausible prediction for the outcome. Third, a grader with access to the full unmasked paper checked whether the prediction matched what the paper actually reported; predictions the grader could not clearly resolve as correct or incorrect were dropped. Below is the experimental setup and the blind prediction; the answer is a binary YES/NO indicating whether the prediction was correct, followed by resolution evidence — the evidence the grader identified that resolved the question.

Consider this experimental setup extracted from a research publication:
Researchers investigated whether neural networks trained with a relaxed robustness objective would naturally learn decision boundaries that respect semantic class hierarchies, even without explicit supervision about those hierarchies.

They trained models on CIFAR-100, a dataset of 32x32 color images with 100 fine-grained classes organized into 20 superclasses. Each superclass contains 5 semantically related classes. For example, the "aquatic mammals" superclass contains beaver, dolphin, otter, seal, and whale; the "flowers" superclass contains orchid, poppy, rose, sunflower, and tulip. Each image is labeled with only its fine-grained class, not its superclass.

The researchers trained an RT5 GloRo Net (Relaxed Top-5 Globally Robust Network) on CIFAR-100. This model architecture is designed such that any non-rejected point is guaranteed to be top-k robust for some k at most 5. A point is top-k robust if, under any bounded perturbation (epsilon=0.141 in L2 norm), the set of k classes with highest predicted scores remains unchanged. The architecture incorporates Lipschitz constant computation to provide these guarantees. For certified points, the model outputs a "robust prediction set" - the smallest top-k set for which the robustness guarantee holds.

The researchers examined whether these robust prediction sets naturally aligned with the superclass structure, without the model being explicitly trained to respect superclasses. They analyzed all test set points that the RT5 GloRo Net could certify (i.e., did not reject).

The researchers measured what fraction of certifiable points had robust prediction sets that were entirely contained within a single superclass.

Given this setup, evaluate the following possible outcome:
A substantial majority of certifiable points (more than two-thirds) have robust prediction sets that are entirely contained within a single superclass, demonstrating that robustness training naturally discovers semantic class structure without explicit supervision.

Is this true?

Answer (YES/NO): YES